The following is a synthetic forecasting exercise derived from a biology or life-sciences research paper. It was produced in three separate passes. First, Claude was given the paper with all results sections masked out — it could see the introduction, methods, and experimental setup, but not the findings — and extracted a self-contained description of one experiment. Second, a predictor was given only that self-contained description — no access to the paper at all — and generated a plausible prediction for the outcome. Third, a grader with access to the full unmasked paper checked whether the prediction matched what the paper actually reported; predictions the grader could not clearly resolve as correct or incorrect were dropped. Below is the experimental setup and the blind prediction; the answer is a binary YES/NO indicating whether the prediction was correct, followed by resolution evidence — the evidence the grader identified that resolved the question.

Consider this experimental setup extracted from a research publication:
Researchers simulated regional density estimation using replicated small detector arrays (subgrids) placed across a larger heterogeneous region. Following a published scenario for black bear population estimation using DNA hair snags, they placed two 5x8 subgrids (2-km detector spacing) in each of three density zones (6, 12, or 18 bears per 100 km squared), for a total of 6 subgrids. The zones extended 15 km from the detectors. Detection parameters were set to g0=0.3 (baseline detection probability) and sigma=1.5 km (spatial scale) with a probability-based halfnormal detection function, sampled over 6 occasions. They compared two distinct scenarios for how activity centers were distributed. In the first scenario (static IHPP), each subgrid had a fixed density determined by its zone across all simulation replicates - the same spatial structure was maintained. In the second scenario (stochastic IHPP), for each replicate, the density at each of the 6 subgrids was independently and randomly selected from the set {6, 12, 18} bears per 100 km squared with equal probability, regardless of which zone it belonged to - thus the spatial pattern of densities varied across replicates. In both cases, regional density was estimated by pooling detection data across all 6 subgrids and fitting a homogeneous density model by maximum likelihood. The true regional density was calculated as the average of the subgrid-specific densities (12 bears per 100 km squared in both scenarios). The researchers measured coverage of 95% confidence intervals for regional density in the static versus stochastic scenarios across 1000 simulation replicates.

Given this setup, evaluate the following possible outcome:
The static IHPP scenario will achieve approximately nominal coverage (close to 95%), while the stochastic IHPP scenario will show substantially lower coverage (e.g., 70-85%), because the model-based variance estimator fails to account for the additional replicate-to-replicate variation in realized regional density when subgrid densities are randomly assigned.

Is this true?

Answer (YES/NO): YES